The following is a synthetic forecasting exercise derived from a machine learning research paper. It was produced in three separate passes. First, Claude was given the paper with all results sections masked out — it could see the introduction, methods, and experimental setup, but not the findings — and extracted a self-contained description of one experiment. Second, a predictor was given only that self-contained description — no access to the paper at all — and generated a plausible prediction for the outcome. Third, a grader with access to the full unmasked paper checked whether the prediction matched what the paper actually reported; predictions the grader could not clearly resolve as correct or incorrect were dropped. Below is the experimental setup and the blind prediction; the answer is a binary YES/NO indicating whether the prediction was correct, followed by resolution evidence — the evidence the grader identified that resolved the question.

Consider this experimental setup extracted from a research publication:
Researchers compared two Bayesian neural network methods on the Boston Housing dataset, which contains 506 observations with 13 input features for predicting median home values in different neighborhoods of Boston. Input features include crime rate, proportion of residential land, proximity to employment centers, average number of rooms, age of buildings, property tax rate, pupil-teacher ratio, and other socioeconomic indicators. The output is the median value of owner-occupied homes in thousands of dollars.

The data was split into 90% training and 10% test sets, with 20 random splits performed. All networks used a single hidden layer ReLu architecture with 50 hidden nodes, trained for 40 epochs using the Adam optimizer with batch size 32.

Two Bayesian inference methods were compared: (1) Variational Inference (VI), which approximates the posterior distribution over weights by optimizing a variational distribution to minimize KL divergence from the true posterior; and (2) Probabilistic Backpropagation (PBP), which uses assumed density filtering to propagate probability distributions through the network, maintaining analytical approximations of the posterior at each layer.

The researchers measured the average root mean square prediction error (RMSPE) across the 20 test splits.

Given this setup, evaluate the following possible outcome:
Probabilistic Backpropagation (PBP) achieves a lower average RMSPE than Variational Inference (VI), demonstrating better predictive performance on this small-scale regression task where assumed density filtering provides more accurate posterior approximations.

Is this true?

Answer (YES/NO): YES